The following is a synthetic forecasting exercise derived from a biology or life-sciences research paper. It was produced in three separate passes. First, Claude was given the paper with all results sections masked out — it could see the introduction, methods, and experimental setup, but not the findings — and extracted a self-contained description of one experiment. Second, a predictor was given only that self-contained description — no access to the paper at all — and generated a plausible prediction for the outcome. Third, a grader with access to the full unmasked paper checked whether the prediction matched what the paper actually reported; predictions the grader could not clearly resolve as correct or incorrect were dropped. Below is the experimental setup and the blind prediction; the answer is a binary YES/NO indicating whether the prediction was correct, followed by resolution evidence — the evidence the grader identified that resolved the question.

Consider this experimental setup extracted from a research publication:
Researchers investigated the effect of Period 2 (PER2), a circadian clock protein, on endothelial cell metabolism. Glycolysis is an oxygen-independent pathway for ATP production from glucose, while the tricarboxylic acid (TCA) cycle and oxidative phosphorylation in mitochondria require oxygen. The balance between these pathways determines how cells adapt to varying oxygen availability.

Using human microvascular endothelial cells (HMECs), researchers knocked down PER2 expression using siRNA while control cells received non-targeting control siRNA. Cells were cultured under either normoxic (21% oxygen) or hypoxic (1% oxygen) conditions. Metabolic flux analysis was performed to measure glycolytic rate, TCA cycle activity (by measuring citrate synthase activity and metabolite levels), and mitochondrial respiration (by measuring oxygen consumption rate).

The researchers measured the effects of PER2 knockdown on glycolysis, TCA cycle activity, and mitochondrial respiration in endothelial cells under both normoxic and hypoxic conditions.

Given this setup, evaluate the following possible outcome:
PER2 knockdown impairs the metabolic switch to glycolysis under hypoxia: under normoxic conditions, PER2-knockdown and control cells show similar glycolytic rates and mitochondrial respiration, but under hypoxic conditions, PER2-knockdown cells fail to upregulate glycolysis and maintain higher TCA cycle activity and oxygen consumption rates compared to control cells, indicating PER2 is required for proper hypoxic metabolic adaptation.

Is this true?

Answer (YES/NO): NO